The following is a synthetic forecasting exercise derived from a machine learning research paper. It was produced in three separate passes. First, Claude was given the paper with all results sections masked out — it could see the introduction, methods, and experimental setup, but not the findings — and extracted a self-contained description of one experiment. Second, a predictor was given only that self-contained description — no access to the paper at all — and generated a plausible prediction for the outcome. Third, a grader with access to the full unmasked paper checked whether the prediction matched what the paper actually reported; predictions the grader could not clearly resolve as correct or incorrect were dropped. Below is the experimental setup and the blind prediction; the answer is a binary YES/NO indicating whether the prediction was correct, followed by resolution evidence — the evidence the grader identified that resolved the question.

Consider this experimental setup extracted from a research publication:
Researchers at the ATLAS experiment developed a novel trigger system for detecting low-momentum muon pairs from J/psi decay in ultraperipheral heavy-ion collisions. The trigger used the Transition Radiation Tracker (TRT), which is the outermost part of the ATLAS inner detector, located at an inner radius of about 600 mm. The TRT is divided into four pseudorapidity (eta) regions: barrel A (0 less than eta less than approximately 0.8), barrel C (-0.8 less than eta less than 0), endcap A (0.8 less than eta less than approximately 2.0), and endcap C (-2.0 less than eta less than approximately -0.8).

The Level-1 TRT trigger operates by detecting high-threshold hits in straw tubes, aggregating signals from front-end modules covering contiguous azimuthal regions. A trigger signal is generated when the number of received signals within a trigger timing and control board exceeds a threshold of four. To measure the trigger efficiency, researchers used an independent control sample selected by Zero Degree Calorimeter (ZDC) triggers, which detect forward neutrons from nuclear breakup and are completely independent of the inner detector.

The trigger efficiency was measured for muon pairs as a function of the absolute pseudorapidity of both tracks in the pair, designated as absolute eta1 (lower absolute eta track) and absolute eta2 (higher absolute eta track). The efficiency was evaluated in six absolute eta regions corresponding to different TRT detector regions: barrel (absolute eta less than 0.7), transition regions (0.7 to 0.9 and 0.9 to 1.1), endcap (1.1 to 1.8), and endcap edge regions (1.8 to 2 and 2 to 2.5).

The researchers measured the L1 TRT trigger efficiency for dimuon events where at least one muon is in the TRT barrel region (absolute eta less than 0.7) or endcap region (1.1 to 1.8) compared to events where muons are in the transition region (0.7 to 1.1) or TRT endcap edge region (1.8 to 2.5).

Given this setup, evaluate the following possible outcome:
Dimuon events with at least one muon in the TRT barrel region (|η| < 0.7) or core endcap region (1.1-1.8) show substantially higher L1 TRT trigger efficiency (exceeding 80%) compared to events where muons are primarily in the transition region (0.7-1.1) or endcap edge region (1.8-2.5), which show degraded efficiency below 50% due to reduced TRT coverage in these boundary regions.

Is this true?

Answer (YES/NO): NO